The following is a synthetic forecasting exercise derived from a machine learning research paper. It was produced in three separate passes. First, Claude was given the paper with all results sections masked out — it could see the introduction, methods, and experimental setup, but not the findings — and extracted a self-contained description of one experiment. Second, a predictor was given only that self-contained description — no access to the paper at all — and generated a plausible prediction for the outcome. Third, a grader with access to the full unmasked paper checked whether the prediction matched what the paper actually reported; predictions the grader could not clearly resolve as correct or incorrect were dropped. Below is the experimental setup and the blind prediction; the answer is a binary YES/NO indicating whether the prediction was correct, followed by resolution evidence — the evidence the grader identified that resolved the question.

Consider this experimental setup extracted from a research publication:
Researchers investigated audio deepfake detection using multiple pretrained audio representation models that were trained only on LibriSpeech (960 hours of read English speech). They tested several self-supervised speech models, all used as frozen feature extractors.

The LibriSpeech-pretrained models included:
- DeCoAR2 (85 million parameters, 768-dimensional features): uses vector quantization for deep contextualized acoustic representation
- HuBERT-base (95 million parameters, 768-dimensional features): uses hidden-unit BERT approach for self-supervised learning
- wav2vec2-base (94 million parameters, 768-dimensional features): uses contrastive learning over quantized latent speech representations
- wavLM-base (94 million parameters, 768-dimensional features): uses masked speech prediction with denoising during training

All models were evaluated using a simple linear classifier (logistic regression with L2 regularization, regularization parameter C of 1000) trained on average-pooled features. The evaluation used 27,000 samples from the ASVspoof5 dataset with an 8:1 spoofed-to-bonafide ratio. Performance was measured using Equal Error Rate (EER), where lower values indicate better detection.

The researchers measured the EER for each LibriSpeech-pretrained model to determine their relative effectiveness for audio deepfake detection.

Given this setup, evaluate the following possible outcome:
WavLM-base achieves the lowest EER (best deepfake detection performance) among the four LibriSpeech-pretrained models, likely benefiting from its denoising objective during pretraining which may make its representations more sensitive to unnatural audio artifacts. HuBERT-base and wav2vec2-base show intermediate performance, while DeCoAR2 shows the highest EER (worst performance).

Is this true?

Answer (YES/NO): YES